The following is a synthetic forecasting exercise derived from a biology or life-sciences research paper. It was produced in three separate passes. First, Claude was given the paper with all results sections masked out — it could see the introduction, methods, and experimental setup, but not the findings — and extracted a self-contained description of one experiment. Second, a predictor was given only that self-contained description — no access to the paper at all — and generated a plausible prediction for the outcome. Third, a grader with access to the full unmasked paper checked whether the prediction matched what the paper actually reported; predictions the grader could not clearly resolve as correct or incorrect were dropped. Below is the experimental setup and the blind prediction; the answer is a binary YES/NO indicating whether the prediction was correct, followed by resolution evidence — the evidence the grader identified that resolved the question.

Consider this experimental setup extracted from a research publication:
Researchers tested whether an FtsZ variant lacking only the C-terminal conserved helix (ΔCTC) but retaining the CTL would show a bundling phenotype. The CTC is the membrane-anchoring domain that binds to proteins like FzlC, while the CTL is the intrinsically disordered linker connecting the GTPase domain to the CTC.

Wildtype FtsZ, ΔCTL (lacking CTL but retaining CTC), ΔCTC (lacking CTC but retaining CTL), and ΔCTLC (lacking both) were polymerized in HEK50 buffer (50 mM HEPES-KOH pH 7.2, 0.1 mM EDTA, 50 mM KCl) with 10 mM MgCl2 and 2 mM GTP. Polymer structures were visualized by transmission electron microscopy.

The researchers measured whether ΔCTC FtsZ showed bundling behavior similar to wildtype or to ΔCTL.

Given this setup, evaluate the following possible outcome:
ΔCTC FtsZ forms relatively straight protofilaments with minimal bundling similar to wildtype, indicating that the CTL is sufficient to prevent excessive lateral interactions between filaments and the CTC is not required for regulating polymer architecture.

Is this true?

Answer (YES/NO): YES